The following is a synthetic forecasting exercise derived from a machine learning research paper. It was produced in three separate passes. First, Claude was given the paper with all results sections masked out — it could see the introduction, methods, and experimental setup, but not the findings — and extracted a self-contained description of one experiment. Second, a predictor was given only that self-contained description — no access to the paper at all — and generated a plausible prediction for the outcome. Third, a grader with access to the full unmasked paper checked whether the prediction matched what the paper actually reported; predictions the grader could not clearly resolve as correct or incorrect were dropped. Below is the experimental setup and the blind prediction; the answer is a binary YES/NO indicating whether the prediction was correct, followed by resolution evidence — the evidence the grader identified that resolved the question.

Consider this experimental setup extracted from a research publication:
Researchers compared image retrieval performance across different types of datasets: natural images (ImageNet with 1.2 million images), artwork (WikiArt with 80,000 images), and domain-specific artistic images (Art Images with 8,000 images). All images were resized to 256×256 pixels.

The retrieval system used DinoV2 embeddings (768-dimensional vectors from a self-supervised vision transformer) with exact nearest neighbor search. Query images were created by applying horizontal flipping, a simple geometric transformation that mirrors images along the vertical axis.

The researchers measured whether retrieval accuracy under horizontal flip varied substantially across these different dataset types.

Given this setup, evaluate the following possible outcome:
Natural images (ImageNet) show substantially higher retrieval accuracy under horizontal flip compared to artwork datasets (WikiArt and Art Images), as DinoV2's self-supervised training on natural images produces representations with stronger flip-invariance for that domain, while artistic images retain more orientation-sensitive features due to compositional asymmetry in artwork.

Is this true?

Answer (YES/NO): NO